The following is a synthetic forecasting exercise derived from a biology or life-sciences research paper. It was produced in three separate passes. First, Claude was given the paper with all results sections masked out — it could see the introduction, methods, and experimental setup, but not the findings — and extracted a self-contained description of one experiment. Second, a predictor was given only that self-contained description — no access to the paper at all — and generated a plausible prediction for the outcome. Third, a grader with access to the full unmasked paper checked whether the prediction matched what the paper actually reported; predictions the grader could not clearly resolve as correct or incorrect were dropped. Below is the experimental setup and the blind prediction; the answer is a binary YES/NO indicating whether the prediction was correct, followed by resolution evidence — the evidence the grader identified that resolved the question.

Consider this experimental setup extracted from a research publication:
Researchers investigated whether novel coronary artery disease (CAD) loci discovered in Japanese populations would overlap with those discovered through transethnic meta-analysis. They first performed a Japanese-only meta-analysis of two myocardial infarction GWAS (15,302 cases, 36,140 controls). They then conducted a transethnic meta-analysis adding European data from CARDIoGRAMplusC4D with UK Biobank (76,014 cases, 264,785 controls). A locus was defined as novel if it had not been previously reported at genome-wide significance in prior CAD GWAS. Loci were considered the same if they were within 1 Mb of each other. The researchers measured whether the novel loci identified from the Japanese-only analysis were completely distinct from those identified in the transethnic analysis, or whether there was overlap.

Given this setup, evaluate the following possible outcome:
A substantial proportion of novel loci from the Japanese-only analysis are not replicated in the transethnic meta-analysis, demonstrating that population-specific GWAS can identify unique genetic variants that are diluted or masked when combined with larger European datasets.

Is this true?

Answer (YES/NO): NO